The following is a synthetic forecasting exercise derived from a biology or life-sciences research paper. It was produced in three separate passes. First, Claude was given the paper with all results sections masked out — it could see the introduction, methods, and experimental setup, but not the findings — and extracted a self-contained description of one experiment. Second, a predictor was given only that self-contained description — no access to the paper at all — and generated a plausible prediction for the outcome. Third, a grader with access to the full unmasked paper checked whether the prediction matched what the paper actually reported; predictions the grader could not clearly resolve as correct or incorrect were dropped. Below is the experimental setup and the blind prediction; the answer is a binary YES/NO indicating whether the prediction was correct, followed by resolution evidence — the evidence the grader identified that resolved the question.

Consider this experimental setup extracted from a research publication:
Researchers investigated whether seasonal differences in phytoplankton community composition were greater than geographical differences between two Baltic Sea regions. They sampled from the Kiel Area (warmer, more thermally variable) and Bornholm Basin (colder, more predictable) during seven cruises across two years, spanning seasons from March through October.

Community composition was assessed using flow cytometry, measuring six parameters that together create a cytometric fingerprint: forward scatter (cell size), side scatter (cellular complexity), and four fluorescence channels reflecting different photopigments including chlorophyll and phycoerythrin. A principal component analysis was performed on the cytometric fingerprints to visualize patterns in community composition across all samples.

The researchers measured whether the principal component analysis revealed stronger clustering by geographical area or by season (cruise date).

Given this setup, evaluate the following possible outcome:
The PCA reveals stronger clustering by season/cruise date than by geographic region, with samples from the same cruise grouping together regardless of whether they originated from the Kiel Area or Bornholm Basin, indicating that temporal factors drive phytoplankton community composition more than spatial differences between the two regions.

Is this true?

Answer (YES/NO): NO